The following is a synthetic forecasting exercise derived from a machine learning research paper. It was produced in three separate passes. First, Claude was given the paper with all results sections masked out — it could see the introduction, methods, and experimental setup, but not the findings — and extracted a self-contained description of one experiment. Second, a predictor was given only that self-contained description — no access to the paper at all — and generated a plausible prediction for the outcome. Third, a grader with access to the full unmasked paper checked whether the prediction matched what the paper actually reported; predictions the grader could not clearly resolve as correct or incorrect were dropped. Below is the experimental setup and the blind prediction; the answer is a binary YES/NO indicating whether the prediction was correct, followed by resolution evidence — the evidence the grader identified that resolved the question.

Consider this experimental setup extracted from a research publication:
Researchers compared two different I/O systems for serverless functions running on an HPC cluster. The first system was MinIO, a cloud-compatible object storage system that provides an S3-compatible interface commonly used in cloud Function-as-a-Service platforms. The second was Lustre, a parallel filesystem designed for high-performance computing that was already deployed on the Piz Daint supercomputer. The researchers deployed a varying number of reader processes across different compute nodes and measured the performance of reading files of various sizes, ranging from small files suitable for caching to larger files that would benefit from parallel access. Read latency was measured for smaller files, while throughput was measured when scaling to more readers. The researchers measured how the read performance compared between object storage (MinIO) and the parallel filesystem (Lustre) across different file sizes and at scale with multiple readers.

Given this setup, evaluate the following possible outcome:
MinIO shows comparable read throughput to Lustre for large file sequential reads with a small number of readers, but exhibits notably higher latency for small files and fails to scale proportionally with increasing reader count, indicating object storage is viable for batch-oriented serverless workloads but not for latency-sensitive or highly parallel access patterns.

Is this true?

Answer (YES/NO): NO